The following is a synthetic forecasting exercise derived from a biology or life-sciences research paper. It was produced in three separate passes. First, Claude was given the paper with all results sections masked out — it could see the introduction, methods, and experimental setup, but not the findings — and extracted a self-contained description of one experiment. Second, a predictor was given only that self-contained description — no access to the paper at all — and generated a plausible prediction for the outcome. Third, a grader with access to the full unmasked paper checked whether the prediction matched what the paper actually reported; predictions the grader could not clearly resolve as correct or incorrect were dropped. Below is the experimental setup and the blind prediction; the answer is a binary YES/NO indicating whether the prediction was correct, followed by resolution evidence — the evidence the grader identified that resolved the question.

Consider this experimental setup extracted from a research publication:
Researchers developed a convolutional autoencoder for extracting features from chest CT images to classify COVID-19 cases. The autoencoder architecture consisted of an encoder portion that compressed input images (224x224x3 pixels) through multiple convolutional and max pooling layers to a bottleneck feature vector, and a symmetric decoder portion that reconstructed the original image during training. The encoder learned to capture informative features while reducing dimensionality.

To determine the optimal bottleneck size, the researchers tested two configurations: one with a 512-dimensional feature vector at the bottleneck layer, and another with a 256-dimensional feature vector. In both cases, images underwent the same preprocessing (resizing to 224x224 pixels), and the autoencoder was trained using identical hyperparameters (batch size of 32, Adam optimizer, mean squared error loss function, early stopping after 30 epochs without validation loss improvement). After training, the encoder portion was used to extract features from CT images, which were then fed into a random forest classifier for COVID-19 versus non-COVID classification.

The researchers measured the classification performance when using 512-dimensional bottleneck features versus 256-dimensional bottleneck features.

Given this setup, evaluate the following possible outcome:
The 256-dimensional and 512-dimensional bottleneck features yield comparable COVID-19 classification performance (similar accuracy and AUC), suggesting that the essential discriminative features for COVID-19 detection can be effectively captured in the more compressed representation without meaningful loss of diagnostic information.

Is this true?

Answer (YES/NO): NO